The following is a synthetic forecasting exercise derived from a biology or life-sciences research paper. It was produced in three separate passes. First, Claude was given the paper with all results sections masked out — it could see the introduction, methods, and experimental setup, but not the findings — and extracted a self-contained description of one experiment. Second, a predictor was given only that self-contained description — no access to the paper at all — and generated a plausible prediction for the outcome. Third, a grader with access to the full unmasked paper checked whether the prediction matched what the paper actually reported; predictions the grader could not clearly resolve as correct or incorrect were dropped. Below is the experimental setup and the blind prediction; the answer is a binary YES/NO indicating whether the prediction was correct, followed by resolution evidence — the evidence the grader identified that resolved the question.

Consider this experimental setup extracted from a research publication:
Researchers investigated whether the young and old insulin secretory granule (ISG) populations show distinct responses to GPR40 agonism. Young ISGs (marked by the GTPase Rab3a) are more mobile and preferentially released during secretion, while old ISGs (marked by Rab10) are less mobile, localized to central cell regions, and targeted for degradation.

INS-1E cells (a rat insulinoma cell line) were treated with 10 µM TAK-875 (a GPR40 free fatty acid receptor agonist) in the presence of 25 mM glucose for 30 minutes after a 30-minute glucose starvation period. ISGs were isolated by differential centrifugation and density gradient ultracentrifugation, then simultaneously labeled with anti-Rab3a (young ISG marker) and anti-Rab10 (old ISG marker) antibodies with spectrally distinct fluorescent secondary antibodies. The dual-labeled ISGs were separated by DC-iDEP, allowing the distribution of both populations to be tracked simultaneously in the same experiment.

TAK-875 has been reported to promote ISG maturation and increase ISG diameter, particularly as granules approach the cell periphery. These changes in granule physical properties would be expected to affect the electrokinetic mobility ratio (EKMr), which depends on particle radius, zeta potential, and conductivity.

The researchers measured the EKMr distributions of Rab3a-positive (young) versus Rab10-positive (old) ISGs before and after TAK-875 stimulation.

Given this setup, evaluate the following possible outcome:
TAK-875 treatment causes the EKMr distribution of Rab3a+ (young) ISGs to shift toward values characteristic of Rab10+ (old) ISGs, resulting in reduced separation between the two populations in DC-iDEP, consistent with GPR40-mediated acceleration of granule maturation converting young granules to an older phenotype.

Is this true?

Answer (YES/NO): NO